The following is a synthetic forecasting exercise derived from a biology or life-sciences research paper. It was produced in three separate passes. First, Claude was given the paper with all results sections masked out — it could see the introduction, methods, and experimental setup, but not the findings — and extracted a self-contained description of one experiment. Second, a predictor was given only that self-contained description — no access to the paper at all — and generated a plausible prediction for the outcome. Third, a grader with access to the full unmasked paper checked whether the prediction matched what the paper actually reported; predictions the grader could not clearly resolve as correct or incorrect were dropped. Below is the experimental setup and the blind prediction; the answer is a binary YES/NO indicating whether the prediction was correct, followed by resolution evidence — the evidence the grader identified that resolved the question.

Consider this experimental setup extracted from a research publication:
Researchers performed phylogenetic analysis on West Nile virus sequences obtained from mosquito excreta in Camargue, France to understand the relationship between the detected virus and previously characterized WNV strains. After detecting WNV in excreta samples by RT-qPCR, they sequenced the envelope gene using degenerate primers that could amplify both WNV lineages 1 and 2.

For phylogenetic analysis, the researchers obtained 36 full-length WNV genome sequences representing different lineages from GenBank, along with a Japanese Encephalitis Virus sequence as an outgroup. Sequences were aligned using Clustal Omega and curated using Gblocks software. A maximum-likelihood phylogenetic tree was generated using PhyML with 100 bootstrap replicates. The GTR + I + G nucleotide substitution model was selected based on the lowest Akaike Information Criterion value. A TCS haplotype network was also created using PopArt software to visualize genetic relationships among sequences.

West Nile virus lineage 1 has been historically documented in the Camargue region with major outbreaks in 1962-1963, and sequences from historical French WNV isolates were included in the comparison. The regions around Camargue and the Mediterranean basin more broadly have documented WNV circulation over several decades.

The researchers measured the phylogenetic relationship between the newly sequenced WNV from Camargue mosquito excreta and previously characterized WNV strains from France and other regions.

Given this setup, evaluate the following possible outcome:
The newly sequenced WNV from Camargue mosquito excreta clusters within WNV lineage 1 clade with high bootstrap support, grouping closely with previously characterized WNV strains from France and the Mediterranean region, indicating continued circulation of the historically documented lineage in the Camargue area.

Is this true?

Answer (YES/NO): YES